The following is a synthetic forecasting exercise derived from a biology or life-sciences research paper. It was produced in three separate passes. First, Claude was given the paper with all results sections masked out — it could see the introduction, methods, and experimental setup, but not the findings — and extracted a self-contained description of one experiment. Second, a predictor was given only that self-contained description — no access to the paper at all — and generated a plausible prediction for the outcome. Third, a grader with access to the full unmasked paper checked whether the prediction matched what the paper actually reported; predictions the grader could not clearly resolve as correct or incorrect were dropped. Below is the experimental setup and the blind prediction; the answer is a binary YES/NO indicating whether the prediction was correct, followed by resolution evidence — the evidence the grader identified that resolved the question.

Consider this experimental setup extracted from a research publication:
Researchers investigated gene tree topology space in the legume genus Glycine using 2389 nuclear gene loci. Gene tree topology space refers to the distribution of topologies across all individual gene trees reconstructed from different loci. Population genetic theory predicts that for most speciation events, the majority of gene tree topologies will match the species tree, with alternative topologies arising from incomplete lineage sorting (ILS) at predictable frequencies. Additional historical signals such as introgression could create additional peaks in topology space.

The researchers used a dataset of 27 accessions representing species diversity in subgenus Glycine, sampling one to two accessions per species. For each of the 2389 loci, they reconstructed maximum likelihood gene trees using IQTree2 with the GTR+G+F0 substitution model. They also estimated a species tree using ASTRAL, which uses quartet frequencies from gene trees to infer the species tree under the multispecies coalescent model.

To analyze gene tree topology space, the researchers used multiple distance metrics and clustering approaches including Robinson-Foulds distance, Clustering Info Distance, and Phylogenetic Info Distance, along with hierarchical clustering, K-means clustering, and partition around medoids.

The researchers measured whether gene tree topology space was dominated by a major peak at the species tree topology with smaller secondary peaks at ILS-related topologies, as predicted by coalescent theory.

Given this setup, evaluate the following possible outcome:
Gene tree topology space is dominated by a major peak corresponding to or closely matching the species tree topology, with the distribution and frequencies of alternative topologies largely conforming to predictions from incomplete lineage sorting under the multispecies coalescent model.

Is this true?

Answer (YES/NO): NO